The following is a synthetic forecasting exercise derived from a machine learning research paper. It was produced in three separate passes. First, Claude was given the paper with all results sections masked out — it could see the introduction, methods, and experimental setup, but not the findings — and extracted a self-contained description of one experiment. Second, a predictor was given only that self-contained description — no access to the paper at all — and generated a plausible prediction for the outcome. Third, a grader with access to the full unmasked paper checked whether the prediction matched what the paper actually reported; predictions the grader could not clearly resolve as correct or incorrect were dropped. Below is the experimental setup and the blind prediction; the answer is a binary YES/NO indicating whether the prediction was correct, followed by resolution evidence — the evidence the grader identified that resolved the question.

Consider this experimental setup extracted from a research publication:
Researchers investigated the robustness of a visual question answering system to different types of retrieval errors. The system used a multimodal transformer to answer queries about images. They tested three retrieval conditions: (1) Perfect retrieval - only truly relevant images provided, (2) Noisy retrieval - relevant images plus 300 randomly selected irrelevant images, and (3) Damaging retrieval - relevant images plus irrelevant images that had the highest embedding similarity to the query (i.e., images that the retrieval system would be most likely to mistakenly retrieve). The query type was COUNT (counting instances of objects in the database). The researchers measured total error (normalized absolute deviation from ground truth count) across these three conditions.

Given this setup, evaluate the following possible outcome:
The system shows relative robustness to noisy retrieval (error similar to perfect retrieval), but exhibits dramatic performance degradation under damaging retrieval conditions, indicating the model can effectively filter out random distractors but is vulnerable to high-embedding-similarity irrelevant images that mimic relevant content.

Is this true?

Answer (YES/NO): YES